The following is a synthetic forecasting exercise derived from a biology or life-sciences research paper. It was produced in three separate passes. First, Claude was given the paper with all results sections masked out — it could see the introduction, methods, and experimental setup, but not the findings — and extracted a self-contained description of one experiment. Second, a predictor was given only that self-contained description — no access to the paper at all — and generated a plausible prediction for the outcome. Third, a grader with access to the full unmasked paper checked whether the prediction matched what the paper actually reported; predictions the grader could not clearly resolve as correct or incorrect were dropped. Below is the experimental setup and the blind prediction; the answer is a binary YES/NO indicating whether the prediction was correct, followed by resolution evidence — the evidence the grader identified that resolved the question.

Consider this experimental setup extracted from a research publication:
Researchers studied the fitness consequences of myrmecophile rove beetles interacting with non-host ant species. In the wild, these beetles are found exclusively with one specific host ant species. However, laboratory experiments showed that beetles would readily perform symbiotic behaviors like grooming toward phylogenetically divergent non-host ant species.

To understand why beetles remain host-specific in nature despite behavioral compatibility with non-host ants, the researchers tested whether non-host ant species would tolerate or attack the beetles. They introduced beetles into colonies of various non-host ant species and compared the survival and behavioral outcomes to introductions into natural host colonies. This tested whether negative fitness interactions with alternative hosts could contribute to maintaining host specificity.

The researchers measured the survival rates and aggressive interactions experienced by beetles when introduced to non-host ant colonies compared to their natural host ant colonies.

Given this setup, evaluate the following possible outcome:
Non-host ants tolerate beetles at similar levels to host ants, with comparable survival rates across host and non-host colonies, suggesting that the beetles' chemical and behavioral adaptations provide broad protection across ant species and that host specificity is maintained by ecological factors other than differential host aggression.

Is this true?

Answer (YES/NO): NO